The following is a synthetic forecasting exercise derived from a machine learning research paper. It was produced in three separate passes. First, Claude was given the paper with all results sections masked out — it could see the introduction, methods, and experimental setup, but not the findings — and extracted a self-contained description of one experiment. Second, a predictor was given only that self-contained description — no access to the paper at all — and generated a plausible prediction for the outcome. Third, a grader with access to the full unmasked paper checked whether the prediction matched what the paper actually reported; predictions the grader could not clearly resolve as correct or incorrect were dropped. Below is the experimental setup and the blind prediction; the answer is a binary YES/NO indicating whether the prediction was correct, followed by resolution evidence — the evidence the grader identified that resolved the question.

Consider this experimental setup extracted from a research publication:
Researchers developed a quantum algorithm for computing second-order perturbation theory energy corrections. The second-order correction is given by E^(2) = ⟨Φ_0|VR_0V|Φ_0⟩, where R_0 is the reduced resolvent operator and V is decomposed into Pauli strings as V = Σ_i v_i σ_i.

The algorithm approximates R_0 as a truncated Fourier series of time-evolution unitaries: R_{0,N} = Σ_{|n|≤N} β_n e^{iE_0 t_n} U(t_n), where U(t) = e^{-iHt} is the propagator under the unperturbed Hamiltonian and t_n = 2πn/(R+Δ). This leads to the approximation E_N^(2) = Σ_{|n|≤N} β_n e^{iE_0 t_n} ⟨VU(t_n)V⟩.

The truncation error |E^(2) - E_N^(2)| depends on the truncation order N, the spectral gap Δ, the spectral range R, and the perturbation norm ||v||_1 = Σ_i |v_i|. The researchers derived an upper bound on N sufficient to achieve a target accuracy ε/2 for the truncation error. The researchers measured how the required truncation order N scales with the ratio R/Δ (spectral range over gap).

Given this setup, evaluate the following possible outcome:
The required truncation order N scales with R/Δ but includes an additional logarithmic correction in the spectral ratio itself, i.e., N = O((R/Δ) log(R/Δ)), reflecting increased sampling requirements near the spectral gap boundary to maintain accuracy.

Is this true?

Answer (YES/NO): NO